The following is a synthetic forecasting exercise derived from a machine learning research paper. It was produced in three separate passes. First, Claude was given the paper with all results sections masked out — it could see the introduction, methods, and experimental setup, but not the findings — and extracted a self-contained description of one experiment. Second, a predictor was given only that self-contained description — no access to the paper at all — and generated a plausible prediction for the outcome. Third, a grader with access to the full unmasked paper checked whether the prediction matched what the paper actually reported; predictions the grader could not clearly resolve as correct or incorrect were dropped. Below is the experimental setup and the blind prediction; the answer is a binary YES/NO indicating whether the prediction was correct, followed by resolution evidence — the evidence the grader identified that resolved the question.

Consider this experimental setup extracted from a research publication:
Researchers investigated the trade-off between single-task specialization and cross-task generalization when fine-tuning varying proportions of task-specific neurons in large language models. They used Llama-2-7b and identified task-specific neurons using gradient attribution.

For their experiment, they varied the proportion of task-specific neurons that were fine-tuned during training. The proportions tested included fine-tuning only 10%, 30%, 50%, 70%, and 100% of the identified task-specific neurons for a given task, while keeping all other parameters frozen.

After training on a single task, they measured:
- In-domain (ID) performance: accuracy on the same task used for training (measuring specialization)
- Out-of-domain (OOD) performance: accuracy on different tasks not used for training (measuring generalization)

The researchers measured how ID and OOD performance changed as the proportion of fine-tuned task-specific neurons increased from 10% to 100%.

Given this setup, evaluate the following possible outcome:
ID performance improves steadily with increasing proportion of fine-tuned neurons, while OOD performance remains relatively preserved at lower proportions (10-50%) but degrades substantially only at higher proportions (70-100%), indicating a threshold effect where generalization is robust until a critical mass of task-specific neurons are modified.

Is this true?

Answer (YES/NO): NO